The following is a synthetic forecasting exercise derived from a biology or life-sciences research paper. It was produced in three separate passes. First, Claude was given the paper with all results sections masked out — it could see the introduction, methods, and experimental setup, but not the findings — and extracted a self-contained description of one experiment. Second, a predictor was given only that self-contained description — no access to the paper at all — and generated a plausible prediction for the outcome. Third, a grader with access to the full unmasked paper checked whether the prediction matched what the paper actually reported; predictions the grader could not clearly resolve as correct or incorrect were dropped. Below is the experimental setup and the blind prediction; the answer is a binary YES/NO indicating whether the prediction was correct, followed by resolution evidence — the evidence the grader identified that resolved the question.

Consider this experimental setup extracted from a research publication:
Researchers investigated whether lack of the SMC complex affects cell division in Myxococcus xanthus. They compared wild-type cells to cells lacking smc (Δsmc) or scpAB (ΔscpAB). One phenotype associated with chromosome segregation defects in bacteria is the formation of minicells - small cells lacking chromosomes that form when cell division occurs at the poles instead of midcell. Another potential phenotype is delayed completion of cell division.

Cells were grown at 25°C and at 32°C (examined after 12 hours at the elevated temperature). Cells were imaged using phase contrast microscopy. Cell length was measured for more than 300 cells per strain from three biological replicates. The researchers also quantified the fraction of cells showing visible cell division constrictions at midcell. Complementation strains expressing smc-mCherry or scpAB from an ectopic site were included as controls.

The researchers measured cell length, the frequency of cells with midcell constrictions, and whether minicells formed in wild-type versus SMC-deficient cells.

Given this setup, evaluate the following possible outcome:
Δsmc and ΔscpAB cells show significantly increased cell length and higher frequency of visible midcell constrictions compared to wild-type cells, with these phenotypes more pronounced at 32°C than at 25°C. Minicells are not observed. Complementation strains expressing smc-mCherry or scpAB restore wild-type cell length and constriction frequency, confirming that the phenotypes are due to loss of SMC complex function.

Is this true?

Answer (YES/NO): YES